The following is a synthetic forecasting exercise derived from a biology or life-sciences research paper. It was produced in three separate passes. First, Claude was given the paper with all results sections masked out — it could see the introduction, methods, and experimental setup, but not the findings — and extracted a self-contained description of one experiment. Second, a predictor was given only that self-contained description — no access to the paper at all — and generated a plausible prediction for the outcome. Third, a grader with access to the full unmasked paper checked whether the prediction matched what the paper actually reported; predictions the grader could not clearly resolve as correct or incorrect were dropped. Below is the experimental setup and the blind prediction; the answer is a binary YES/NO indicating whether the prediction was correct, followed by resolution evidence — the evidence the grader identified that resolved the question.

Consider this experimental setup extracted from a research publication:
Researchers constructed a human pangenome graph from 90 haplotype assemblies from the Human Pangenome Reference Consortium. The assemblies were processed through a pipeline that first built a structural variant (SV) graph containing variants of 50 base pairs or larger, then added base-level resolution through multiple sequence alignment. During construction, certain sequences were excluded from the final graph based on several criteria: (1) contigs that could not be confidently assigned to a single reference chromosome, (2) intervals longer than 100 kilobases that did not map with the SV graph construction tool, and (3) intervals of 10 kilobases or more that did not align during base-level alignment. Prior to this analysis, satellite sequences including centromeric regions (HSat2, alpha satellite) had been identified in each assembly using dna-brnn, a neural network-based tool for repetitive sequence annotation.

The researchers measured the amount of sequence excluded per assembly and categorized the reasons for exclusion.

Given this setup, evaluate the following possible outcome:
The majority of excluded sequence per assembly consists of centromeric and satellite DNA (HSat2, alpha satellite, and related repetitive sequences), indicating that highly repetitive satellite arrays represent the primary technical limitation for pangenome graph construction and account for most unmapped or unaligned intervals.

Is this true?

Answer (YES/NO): YES